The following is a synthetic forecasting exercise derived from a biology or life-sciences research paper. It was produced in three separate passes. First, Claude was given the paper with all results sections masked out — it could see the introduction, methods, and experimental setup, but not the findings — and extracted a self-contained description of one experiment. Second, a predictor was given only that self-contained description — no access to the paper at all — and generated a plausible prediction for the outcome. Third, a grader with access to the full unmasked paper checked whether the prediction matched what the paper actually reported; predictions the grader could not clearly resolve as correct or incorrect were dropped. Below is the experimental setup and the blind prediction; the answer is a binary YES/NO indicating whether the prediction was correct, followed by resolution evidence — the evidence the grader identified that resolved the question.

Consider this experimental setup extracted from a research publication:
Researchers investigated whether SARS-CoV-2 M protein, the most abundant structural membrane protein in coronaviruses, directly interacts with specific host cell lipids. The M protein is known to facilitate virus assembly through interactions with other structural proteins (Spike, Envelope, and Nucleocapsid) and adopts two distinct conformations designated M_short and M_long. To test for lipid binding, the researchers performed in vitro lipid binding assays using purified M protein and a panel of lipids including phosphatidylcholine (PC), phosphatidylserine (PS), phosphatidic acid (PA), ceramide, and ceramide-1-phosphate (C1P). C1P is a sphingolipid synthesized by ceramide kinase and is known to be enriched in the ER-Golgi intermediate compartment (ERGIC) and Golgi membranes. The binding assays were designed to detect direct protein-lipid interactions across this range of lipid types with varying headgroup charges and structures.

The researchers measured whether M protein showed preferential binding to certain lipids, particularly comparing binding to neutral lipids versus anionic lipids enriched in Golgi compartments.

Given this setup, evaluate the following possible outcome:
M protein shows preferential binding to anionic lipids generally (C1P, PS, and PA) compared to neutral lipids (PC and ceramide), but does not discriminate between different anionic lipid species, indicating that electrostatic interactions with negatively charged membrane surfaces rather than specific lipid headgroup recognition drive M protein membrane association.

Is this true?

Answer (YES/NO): NO